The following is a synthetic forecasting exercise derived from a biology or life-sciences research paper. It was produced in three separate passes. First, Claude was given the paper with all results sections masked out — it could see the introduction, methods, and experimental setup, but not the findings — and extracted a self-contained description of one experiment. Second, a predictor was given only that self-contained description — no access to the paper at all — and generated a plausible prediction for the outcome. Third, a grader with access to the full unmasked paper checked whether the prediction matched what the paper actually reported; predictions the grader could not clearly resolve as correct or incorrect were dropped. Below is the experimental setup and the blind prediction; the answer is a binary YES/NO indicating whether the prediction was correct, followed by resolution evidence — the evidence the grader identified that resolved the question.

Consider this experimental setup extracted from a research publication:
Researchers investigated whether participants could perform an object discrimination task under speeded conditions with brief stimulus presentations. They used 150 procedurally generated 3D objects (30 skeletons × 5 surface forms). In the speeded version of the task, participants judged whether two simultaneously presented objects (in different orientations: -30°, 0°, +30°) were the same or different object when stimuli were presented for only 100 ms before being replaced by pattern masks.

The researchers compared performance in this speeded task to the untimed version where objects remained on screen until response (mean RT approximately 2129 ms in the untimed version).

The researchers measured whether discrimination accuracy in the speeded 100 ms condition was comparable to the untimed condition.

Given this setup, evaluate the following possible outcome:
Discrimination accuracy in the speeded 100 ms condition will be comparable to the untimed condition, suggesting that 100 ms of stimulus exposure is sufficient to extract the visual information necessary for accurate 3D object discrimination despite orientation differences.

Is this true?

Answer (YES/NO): YES